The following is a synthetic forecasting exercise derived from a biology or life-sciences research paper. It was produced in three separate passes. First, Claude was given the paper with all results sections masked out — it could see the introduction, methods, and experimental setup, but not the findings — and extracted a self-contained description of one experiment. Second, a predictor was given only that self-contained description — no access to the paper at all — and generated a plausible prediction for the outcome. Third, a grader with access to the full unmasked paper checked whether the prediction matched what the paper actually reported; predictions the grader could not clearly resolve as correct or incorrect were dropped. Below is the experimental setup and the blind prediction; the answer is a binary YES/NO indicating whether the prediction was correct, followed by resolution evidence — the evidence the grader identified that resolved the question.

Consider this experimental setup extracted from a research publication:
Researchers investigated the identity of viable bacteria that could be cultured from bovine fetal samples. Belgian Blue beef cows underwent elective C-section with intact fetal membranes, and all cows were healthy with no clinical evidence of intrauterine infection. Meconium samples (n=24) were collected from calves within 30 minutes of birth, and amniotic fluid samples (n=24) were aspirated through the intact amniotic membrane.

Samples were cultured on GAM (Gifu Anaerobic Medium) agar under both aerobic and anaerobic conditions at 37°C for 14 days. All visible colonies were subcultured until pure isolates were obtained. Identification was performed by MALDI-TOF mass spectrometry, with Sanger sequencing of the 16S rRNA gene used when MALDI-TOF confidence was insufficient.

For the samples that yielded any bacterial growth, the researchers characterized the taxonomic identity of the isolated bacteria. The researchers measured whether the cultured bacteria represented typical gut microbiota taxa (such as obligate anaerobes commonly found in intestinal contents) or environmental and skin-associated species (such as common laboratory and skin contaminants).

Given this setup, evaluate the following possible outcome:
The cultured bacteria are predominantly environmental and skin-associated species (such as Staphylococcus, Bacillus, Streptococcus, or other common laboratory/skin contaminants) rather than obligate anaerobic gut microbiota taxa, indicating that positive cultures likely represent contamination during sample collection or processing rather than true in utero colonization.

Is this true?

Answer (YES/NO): NO